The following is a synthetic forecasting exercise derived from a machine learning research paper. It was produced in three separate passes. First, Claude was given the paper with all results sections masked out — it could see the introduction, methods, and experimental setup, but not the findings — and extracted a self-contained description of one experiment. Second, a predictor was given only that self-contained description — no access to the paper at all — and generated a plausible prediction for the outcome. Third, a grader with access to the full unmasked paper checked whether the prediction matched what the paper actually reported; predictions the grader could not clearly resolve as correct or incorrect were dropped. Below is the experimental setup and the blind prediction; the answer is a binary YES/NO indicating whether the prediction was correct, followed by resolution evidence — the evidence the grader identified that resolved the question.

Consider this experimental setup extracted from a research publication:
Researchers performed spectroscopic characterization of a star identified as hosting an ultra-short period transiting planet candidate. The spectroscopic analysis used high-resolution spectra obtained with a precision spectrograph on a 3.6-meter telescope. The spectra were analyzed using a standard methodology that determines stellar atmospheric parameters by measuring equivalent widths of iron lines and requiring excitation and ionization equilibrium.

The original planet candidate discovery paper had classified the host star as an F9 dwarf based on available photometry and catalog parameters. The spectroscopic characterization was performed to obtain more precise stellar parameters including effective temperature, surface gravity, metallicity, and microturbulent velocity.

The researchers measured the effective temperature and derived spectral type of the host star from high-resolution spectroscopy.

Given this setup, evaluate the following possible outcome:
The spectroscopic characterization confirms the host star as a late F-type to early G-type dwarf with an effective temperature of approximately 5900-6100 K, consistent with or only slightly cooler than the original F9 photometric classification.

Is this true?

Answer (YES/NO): NO